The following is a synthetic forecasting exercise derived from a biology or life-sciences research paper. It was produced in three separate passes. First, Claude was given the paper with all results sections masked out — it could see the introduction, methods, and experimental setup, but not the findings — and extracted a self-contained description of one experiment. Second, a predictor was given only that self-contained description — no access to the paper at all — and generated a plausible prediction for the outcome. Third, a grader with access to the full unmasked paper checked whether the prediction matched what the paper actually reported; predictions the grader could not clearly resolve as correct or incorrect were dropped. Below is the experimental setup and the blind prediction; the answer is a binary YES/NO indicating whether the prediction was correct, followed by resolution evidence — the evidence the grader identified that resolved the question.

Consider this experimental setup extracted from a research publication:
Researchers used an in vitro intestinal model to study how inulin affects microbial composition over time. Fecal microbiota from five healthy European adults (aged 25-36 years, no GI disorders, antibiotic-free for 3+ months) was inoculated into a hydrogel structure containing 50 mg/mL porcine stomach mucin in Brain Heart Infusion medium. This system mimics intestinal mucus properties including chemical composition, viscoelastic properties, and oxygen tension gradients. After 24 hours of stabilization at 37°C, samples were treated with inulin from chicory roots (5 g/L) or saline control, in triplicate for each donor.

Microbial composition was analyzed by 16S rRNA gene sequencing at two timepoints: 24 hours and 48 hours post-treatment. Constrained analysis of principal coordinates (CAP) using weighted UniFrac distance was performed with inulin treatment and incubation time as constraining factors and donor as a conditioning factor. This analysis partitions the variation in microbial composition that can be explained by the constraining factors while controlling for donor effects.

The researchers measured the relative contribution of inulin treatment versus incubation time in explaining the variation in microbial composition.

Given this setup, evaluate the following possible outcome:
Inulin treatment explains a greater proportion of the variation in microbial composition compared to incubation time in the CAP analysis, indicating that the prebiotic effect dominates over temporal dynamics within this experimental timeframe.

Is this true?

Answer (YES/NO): YES